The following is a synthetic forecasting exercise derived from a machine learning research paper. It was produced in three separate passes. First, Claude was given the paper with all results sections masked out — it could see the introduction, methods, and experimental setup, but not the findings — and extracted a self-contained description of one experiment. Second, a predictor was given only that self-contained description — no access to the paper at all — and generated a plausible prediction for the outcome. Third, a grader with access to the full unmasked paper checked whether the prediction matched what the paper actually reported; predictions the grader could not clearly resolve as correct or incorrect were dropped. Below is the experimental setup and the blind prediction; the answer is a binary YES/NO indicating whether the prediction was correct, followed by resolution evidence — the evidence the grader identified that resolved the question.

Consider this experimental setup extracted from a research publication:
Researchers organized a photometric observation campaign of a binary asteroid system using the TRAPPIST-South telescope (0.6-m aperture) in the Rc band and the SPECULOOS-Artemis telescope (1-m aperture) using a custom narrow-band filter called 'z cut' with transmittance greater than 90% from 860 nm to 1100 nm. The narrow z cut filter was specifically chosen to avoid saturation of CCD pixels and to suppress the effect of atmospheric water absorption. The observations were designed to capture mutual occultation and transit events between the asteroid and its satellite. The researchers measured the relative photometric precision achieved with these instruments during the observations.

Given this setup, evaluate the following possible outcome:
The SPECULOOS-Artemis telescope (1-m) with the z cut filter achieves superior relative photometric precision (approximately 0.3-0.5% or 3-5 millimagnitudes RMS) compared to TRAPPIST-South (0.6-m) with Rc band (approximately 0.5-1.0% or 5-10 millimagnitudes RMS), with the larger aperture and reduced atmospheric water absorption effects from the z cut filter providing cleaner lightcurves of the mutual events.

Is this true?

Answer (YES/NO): NO